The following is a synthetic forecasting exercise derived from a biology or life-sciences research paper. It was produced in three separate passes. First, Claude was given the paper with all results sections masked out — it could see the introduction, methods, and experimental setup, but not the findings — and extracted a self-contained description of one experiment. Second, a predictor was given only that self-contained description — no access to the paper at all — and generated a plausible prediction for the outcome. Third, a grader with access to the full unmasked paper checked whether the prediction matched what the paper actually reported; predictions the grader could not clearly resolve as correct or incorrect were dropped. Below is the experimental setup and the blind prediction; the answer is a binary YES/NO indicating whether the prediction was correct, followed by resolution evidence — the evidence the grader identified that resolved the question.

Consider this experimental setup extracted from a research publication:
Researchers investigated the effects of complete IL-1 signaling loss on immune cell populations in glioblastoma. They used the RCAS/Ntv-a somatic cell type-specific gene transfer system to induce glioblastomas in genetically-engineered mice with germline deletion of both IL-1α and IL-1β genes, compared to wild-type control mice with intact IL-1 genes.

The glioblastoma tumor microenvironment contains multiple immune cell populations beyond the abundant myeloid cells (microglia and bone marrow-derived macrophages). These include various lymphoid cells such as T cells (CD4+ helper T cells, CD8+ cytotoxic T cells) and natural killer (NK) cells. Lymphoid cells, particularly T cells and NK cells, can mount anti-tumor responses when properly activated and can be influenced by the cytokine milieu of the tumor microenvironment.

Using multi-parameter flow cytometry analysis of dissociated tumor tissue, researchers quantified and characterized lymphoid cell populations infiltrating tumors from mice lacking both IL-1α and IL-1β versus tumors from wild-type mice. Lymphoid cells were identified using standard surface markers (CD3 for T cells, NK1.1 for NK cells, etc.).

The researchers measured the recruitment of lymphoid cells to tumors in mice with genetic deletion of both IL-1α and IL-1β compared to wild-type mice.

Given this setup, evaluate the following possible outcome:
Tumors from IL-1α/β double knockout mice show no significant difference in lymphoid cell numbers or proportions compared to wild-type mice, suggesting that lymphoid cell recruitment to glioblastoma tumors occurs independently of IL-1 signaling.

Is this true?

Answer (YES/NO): NO